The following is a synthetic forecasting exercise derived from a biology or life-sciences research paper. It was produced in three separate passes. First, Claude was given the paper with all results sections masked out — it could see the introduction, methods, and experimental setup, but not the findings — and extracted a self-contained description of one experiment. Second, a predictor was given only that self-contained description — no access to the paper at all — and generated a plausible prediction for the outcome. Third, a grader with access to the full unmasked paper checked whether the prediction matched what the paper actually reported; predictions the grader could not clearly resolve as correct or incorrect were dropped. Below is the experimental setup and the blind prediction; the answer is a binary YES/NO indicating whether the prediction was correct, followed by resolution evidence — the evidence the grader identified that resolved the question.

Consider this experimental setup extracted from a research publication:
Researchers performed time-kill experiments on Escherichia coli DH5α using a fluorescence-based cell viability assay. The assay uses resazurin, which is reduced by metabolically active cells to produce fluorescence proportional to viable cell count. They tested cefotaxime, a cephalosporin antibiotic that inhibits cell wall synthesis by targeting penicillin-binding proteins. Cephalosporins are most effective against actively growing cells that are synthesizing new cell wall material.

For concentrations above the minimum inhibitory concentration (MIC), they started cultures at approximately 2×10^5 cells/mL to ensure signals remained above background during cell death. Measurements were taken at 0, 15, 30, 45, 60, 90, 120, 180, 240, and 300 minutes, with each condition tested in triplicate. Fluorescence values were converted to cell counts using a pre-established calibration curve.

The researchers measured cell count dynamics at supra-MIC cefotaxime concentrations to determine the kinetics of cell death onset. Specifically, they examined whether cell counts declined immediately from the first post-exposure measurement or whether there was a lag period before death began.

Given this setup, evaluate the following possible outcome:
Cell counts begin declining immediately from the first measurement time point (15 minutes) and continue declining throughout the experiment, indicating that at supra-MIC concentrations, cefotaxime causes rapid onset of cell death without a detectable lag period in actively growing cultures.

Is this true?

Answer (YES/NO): NO